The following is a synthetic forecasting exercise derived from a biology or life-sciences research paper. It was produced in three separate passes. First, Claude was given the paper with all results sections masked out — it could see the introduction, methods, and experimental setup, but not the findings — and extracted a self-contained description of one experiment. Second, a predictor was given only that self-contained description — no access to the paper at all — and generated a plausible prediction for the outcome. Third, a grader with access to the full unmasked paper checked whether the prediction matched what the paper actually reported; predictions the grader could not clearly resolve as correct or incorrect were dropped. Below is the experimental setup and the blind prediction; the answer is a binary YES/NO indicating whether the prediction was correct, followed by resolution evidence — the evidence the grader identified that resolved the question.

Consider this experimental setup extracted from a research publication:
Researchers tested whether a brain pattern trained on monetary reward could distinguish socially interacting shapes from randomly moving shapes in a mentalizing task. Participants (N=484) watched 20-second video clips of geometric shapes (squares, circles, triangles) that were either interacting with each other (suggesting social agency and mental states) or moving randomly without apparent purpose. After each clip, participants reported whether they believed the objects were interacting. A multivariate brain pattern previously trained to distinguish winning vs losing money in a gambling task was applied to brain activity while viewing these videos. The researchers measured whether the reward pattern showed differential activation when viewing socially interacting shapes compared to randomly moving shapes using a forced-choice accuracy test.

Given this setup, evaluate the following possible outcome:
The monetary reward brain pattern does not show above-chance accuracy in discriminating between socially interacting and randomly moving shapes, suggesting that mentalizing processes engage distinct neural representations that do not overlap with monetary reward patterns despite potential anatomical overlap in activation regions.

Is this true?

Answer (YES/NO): YES